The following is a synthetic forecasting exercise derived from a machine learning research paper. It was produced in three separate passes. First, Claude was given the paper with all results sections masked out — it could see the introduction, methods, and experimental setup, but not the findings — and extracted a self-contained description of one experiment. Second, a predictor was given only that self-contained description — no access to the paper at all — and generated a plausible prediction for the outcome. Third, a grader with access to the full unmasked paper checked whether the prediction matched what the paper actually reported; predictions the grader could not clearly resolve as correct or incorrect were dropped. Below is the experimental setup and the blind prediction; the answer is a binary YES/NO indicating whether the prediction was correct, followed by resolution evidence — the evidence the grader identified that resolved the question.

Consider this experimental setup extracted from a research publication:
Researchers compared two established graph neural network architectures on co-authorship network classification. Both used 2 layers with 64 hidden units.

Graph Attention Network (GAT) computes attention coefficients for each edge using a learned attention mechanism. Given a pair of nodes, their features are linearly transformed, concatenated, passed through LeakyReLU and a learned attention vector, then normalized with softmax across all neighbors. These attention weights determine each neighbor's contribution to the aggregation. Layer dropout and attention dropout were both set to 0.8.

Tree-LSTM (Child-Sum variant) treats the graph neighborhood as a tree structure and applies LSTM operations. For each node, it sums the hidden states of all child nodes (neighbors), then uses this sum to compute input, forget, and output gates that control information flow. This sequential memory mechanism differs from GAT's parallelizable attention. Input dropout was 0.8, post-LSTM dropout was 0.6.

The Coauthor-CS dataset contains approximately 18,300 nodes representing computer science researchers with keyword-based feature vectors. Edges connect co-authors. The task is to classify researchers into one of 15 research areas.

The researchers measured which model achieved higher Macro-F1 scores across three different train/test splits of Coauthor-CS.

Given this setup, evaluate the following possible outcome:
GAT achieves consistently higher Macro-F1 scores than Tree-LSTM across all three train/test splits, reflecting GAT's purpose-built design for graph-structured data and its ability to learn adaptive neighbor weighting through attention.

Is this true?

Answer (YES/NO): NO